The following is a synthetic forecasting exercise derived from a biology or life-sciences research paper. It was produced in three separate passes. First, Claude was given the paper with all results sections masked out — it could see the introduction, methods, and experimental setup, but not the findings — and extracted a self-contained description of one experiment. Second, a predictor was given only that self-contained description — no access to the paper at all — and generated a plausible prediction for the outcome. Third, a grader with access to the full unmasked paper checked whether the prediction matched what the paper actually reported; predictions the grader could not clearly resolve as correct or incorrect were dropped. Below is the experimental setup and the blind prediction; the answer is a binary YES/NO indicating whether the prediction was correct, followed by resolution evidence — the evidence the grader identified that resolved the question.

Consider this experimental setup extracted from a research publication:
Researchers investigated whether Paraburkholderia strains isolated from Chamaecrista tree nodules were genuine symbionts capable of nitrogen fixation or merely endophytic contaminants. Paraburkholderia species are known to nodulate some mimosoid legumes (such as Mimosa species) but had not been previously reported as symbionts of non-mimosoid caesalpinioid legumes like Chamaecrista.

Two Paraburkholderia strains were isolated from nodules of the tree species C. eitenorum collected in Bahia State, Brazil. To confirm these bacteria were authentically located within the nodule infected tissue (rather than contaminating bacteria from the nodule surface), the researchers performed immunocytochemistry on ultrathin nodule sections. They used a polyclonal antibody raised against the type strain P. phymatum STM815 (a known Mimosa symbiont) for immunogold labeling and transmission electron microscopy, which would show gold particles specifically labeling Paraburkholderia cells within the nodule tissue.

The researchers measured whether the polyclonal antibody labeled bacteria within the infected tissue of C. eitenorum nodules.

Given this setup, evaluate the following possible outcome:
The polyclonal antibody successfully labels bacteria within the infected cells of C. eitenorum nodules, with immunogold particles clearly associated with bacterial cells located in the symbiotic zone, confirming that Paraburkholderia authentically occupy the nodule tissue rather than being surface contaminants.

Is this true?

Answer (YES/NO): YES